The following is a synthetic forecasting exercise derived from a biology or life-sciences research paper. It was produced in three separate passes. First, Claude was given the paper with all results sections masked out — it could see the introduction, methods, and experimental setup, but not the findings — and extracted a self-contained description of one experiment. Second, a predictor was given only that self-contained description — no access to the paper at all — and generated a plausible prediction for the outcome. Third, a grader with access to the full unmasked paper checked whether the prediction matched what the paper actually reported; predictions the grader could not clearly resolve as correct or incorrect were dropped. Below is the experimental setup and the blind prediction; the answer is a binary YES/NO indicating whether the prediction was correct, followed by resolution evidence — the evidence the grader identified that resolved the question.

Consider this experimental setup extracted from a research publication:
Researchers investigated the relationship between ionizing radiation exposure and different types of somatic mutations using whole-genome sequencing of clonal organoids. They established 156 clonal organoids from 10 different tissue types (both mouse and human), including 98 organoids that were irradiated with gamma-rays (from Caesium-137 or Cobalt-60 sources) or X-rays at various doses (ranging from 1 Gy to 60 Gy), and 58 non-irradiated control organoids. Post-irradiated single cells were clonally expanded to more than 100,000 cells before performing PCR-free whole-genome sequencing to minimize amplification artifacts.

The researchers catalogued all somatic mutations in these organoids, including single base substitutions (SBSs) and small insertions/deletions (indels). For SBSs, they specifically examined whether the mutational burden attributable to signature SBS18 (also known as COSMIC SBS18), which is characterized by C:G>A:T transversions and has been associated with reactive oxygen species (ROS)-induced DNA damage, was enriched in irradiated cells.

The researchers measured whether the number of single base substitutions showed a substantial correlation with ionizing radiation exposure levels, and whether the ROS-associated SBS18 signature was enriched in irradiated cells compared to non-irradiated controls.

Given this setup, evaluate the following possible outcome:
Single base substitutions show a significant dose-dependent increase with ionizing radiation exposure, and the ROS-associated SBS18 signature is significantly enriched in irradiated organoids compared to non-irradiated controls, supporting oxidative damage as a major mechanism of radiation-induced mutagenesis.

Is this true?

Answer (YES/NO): NO